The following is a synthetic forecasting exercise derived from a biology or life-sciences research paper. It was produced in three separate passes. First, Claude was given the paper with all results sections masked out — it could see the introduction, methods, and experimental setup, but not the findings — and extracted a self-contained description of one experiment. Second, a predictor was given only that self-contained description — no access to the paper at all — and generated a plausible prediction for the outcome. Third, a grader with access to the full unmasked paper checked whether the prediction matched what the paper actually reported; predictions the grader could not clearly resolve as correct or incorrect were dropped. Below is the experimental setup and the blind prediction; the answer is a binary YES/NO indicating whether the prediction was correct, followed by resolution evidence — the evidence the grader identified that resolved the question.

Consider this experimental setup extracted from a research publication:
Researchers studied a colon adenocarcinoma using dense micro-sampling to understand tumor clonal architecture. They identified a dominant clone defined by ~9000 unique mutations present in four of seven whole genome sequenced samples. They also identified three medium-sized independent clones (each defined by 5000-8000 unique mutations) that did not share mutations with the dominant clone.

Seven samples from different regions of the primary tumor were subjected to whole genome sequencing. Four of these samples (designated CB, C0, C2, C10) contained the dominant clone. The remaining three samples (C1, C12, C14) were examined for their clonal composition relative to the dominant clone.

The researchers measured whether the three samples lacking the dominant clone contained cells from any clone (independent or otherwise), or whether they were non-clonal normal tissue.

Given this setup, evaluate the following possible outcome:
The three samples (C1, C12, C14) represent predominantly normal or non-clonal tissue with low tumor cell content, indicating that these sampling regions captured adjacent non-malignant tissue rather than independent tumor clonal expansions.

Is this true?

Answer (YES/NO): NO